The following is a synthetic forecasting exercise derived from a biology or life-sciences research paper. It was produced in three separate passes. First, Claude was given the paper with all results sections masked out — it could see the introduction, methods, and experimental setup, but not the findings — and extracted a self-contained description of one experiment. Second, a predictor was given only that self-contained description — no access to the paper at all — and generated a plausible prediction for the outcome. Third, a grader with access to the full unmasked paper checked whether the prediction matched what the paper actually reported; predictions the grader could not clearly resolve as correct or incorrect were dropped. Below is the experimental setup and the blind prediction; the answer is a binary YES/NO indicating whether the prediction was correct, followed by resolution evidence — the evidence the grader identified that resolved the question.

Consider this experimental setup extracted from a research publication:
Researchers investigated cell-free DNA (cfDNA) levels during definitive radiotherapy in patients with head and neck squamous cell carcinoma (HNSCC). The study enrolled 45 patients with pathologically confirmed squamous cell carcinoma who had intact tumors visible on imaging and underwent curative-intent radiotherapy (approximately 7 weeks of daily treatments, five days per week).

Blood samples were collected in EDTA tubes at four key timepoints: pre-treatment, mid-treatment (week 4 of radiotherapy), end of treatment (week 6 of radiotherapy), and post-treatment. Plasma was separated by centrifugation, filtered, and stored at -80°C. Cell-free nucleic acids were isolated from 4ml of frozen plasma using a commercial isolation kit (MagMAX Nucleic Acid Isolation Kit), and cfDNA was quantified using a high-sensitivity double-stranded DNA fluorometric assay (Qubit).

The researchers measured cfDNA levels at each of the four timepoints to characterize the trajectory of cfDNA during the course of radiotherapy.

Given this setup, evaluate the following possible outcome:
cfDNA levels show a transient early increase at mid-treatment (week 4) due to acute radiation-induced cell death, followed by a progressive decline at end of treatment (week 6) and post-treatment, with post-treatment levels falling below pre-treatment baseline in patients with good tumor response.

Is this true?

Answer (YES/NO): NO